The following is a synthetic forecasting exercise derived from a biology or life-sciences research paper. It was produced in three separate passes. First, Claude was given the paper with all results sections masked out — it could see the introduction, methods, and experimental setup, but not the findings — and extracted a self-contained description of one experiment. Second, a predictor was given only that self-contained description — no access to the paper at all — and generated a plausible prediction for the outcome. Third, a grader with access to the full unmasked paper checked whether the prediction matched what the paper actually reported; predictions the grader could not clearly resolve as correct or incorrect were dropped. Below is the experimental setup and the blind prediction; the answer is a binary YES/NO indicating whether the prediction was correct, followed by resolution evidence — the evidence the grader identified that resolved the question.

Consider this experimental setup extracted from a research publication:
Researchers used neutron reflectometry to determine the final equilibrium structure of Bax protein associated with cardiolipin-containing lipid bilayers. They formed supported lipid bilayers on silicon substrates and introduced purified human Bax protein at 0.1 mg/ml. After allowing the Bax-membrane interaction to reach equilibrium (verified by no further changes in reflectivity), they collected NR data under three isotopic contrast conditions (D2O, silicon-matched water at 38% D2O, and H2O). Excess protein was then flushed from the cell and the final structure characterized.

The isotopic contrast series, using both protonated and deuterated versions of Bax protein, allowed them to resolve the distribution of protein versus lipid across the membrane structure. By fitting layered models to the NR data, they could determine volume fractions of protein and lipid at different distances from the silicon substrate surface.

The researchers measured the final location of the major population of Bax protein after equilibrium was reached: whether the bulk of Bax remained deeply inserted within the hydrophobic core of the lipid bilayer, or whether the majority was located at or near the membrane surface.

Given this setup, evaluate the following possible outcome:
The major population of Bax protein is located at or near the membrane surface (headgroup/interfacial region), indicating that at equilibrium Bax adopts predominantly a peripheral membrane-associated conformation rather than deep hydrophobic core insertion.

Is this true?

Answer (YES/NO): YES